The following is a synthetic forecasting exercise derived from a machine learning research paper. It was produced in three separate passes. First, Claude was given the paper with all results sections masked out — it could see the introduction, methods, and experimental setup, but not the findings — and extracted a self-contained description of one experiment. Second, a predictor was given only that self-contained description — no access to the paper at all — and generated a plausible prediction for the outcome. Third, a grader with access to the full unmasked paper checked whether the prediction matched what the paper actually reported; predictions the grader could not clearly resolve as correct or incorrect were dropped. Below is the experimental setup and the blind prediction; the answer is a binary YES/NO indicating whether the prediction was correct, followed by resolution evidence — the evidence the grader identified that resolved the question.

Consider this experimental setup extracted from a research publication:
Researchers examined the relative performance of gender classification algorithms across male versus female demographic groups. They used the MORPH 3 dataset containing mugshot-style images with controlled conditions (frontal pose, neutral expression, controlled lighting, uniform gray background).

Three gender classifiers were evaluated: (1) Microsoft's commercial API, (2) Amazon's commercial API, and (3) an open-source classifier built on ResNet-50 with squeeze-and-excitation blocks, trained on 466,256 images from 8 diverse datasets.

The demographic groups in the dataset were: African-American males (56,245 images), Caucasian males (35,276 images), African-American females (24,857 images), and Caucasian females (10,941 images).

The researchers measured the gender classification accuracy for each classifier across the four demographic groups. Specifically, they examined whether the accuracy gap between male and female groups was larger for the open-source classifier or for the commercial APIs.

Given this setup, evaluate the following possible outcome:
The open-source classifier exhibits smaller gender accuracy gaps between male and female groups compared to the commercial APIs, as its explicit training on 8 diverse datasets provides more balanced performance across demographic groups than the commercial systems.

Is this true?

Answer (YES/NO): NO